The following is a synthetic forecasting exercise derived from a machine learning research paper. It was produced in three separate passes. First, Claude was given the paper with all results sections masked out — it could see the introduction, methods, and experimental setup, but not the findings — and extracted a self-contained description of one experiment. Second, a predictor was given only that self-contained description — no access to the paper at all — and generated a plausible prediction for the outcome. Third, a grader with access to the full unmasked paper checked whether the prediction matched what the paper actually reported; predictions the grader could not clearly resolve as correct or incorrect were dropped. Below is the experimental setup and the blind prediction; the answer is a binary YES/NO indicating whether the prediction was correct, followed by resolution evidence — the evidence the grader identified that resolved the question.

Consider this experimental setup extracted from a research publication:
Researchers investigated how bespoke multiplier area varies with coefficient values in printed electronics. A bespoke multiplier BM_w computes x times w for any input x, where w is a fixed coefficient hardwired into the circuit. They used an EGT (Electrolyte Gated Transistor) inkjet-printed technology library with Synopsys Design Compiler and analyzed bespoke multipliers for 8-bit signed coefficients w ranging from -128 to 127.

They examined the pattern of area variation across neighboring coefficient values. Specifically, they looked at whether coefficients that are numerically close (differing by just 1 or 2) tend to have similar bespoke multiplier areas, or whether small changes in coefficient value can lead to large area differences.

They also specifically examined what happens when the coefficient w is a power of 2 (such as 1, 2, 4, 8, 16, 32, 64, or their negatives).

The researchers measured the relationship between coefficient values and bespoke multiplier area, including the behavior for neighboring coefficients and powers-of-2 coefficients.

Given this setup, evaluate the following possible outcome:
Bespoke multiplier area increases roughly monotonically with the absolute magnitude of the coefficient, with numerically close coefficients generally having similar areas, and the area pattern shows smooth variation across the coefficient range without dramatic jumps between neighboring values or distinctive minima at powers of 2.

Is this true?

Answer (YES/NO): NO